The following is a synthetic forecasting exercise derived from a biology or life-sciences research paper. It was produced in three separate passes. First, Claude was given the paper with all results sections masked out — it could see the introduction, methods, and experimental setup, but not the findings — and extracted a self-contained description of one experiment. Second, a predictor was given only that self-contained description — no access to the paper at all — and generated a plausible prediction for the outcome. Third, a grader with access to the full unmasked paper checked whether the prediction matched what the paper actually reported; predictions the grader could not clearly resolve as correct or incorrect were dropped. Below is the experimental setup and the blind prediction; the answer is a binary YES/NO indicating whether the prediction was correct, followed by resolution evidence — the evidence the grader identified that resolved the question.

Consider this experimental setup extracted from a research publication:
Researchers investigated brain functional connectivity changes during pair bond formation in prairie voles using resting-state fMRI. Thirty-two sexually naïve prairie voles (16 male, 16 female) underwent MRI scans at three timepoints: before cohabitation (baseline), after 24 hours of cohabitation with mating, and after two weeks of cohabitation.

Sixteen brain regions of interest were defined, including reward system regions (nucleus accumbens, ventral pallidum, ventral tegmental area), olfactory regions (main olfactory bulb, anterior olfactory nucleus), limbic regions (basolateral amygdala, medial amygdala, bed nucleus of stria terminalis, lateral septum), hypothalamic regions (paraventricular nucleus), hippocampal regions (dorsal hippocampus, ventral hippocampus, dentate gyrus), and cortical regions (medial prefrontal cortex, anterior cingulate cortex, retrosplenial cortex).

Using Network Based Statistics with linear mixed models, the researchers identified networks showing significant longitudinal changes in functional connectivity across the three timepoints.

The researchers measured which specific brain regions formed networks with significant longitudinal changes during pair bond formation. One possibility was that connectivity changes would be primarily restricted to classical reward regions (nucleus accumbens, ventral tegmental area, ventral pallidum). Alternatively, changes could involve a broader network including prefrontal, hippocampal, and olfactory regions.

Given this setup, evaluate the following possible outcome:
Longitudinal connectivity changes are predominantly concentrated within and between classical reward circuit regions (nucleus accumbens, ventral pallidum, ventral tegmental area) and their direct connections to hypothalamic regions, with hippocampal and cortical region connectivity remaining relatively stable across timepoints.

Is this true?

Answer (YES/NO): NO